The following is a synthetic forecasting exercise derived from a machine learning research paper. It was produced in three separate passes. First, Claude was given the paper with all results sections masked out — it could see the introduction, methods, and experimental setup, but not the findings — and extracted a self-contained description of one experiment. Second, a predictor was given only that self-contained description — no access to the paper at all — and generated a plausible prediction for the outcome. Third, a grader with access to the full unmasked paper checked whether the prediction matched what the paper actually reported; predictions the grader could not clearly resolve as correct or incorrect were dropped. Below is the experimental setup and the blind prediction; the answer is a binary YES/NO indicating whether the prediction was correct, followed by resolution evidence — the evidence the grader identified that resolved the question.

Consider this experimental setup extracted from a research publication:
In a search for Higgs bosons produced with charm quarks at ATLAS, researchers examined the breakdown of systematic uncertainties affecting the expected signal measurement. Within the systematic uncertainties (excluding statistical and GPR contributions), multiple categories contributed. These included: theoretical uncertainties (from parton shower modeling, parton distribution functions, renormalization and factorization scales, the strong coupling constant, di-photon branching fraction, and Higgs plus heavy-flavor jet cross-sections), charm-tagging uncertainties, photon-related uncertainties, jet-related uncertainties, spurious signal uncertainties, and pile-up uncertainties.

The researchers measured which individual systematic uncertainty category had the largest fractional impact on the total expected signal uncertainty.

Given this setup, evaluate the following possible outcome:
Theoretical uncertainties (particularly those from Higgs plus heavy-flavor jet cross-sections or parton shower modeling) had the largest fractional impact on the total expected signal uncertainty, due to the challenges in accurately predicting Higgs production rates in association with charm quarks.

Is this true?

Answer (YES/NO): YES